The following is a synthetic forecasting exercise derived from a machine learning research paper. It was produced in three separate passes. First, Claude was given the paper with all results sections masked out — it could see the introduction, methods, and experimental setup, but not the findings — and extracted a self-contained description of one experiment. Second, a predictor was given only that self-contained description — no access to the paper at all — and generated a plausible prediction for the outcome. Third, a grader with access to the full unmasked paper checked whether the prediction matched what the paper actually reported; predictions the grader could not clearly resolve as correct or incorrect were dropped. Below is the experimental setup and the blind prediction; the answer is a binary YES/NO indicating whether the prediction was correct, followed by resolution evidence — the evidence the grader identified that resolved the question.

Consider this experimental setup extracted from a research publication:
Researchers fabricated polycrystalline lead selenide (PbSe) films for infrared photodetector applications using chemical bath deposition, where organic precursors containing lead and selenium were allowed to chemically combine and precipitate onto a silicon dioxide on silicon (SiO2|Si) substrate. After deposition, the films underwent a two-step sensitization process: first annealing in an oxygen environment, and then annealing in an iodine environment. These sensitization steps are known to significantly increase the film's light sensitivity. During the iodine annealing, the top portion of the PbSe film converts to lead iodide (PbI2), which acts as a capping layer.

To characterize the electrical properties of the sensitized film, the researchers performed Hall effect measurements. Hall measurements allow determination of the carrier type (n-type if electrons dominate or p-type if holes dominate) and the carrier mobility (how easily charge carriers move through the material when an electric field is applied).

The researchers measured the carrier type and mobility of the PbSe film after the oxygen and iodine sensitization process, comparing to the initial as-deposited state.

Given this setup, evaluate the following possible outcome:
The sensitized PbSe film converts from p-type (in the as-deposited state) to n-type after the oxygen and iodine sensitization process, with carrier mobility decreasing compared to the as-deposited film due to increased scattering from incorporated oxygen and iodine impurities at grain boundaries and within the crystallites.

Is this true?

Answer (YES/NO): NO